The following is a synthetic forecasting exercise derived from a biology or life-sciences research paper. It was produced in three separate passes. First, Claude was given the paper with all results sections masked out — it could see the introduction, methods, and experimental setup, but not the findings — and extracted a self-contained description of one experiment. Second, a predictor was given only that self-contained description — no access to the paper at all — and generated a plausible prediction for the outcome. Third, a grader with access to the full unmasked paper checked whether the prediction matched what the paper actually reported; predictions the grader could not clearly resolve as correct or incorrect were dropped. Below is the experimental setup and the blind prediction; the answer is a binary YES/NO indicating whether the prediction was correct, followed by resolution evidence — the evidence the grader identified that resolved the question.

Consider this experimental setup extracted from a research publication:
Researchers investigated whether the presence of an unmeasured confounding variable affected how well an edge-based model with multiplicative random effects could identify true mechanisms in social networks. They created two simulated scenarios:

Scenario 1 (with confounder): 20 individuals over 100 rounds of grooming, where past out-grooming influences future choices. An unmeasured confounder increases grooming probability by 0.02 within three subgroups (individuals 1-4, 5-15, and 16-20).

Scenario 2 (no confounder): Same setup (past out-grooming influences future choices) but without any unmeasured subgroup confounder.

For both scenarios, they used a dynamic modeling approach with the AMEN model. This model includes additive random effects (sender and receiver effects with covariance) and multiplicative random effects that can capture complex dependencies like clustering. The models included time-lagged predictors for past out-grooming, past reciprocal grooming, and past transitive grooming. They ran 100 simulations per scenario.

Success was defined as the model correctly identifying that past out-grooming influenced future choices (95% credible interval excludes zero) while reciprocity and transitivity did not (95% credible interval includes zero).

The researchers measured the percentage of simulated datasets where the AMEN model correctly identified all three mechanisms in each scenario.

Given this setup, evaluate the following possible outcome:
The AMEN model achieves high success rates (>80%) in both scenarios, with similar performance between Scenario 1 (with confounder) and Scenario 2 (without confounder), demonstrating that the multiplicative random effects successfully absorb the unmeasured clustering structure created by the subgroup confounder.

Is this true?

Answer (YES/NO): NO